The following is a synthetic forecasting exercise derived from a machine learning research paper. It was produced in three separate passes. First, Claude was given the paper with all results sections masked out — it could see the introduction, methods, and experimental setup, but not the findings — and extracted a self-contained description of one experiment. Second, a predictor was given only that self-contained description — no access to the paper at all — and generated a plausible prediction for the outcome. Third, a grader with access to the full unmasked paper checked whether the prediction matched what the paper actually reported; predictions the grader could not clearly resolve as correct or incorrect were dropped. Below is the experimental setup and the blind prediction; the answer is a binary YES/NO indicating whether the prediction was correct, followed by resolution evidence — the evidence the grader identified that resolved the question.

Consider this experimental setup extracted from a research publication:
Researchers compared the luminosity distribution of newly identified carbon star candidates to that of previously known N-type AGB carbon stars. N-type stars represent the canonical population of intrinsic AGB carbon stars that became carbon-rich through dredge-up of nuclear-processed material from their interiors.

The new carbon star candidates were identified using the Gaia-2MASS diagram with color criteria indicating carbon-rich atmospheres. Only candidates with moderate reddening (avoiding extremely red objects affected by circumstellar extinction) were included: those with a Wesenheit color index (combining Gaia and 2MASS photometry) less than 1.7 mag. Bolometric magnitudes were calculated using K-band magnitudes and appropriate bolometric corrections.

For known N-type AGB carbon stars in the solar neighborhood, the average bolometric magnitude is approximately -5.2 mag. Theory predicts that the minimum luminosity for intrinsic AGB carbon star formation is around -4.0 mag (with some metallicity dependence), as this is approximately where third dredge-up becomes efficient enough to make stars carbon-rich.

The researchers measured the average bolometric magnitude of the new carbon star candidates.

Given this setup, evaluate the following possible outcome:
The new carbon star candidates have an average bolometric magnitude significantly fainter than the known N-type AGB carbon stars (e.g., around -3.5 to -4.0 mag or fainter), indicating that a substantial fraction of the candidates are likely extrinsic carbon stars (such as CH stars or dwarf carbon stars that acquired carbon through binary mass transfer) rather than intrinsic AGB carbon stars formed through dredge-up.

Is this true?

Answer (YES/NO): NO